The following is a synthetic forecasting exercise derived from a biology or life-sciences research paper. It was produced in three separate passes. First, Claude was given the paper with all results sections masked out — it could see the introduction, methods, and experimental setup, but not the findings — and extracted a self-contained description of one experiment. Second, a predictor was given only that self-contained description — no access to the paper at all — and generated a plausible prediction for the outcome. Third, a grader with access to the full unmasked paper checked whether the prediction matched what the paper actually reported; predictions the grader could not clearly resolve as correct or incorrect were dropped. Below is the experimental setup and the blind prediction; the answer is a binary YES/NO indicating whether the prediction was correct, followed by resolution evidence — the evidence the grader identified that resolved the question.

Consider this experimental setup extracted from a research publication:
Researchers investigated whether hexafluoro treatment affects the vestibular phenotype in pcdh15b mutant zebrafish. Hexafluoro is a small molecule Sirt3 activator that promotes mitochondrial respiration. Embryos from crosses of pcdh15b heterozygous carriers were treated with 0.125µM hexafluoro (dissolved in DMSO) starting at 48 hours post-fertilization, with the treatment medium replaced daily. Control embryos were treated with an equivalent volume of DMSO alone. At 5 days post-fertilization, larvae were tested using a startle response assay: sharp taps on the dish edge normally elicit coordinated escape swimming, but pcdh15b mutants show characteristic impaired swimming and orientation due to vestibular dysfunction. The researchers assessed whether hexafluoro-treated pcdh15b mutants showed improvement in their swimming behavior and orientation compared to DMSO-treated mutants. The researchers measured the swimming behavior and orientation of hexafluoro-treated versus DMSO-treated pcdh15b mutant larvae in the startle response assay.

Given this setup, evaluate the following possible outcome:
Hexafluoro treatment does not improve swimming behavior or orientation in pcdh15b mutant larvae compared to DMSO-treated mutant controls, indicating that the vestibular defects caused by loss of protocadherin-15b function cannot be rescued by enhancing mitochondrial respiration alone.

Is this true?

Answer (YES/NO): YES